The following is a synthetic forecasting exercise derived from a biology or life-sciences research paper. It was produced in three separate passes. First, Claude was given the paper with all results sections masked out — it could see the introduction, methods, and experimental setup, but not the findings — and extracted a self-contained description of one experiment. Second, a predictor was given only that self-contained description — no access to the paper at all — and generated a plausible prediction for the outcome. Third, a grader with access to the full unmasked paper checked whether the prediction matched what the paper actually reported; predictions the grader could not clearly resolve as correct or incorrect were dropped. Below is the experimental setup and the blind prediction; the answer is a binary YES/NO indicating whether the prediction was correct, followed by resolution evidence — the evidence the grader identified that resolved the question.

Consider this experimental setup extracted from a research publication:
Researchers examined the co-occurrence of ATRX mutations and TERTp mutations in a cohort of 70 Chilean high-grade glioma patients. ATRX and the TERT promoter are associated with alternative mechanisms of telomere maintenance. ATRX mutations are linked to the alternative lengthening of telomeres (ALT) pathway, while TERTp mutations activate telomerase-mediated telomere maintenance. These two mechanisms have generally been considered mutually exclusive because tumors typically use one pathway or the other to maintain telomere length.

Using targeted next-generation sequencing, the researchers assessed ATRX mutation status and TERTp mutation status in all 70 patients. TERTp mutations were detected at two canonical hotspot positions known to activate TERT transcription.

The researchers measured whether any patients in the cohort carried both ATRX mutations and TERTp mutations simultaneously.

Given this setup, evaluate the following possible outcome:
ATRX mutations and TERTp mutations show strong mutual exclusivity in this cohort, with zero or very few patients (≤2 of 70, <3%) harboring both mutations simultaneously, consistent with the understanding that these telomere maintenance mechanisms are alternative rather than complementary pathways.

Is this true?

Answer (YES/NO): YES